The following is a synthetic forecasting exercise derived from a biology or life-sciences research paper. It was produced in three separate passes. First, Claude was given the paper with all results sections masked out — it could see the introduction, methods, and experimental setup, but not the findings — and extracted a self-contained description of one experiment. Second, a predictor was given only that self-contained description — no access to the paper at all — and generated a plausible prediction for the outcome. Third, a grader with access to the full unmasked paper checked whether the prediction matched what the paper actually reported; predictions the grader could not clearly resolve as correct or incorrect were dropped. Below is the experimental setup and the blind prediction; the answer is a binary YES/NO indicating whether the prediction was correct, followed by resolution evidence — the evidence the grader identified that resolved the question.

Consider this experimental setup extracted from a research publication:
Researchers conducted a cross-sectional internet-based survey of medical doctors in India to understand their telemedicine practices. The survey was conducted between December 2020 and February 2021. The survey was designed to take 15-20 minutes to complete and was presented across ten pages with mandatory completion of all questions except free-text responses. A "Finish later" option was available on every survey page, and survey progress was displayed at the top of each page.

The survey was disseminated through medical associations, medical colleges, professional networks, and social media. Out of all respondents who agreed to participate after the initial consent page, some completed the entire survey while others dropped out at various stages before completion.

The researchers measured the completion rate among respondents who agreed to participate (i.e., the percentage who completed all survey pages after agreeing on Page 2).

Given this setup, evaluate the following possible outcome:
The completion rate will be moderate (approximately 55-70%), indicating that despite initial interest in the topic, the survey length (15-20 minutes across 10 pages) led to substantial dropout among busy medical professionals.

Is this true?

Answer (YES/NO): NO